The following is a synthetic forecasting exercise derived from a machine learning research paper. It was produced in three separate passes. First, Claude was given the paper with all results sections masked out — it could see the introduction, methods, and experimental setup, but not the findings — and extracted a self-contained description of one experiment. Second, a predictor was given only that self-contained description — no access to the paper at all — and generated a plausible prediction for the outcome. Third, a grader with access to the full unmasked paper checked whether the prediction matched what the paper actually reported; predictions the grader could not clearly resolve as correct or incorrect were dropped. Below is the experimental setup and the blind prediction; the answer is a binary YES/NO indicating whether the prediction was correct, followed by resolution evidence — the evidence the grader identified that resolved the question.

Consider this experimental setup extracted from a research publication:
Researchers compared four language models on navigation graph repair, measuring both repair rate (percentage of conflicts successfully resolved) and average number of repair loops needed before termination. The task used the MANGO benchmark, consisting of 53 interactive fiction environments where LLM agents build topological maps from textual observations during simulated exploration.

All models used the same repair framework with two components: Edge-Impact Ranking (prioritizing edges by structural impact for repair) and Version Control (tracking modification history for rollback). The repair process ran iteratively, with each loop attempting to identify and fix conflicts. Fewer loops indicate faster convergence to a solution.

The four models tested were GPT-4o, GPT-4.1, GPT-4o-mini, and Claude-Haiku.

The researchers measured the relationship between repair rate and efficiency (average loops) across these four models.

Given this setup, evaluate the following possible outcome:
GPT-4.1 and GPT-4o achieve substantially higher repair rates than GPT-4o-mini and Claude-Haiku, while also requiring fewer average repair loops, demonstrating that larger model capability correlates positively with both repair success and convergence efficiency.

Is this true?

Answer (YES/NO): NO